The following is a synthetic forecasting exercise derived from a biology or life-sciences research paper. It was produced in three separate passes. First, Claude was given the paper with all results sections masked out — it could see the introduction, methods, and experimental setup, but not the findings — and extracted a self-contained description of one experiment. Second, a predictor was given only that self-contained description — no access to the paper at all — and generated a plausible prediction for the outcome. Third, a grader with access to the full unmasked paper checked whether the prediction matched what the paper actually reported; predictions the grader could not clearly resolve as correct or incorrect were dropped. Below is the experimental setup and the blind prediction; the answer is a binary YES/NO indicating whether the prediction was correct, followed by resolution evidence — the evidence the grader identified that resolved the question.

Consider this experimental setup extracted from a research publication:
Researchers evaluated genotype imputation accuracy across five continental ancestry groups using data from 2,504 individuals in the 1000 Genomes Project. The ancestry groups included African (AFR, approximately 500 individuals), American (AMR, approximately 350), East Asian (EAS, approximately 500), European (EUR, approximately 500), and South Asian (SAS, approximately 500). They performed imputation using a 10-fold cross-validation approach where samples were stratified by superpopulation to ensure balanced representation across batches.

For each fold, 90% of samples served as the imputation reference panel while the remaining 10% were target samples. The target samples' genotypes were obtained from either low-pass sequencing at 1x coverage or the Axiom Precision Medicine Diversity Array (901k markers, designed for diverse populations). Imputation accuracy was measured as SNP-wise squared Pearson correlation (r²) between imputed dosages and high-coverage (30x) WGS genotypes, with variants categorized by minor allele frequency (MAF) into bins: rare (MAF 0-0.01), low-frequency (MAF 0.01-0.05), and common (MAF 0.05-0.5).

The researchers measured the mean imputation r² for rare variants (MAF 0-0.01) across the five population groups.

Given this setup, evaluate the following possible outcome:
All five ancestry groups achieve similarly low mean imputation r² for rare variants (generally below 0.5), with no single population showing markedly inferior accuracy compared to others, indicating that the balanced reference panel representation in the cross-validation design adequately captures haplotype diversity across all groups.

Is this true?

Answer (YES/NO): NO